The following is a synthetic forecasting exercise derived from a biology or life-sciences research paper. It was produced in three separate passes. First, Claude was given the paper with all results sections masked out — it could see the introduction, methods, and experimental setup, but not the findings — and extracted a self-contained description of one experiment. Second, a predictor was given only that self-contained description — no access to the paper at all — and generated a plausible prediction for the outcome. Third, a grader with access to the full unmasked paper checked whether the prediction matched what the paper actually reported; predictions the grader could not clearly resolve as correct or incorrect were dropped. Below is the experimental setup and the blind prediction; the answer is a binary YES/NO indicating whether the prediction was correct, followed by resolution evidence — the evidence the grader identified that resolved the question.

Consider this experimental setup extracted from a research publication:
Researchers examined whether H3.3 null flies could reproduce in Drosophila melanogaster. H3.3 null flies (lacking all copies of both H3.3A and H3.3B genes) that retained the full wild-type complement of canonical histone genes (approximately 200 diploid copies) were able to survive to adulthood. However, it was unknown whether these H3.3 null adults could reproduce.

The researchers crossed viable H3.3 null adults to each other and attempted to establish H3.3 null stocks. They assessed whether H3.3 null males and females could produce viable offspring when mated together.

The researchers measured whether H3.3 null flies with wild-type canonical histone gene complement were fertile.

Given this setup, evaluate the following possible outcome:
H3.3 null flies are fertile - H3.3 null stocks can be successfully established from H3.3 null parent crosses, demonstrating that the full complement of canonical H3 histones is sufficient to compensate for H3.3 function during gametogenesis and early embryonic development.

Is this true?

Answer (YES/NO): NO